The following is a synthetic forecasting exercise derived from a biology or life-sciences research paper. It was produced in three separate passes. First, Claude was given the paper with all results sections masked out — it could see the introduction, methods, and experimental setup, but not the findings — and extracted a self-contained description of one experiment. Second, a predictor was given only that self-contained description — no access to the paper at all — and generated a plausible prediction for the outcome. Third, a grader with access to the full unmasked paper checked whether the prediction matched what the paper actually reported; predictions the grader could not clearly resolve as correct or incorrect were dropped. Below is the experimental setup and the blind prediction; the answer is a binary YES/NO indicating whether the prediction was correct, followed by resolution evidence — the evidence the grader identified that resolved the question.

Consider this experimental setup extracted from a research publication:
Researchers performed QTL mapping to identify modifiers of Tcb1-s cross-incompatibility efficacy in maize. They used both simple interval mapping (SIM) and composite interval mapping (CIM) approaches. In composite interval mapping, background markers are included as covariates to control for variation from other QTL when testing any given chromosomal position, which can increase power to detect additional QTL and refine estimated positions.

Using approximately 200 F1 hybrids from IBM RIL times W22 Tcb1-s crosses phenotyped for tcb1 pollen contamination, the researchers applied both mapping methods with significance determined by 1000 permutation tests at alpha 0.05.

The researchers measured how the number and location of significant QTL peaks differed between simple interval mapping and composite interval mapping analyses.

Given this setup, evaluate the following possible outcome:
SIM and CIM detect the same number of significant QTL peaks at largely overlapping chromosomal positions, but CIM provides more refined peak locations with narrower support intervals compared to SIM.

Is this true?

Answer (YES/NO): NO